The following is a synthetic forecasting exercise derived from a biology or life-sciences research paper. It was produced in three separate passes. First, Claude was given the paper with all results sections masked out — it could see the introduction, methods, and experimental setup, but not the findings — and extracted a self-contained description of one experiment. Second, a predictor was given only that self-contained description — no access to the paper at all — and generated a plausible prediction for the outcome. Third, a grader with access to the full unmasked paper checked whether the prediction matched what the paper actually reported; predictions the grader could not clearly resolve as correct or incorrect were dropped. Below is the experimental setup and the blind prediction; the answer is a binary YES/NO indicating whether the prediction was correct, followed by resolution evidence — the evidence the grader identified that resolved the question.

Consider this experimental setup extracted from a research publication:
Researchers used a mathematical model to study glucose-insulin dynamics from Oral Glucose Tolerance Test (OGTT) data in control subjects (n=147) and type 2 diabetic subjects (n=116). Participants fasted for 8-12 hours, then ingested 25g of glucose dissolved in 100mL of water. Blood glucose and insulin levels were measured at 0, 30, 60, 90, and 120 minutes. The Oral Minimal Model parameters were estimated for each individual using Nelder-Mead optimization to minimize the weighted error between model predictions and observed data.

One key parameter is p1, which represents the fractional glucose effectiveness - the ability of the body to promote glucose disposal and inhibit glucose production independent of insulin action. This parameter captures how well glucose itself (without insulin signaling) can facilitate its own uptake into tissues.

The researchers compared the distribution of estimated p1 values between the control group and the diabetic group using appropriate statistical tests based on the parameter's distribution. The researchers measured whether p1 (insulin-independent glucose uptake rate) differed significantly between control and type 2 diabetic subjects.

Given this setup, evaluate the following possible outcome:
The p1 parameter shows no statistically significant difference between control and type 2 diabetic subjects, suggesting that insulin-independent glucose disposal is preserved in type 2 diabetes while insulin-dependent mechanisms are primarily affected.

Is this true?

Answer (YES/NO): NO